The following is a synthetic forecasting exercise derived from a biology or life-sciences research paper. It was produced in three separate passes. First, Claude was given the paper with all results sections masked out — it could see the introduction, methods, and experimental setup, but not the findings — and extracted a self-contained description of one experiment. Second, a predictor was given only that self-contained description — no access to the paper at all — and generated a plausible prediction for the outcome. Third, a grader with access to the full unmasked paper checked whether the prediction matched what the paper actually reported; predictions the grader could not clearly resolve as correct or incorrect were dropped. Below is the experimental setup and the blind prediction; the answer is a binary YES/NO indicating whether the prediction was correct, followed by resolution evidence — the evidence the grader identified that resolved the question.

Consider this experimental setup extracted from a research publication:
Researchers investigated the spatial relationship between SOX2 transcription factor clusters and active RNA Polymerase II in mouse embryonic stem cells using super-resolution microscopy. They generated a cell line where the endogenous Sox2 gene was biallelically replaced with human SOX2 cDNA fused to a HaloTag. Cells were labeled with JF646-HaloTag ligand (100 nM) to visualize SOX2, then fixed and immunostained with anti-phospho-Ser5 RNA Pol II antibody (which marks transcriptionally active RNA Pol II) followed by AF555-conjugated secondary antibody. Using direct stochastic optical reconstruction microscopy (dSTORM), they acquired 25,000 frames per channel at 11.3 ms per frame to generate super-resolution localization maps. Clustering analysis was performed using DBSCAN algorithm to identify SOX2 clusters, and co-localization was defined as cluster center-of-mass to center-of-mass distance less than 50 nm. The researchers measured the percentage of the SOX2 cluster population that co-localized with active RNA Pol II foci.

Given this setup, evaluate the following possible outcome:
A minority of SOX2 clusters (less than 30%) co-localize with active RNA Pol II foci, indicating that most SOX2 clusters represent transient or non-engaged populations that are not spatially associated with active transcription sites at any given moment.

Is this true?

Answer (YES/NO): YES